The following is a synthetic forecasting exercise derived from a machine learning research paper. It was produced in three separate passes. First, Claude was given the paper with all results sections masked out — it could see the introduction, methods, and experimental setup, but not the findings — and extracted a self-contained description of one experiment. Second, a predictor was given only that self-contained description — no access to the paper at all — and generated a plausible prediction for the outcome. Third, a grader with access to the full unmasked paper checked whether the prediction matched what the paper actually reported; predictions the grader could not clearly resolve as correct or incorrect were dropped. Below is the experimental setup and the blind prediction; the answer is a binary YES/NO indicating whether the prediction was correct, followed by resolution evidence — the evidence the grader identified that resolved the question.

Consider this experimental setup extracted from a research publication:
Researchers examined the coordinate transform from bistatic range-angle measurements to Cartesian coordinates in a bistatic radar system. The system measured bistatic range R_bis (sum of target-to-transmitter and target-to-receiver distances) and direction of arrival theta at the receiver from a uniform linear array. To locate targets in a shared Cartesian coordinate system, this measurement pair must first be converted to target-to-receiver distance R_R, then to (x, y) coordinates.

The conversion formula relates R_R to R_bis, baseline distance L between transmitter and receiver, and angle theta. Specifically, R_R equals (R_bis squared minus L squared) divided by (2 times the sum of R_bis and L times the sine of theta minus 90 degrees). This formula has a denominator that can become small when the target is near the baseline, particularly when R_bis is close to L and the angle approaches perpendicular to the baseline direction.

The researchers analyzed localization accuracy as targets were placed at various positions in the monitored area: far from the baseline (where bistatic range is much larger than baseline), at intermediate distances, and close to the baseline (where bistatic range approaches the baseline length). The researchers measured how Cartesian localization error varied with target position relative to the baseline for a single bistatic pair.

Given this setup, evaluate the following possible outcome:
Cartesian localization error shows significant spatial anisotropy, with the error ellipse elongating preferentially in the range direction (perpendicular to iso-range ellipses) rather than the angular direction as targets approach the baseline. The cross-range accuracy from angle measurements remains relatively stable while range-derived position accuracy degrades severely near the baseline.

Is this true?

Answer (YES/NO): NO